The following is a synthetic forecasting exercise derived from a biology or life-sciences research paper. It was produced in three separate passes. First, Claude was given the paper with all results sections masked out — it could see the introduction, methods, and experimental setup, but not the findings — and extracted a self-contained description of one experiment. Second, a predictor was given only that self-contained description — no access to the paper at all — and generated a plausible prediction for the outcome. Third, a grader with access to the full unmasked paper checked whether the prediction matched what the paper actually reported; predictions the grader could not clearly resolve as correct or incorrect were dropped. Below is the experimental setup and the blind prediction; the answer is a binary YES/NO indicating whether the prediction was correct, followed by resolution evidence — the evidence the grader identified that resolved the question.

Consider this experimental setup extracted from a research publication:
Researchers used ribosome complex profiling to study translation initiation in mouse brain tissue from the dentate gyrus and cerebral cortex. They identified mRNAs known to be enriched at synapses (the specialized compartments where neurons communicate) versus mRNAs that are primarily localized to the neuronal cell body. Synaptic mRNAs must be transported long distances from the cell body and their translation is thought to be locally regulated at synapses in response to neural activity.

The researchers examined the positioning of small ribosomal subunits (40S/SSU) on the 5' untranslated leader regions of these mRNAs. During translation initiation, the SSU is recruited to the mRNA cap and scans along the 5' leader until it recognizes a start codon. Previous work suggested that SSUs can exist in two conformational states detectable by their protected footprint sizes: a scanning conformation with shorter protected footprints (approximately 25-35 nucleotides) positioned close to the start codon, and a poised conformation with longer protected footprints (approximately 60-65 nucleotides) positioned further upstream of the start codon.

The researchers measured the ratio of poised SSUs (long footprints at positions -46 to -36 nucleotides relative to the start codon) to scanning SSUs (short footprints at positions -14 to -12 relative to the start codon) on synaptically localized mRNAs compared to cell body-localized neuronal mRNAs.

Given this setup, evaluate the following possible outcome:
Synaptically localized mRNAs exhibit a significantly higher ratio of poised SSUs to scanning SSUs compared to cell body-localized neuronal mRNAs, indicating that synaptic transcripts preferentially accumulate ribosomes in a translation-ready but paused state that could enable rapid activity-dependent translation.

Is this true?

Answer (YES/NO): YES